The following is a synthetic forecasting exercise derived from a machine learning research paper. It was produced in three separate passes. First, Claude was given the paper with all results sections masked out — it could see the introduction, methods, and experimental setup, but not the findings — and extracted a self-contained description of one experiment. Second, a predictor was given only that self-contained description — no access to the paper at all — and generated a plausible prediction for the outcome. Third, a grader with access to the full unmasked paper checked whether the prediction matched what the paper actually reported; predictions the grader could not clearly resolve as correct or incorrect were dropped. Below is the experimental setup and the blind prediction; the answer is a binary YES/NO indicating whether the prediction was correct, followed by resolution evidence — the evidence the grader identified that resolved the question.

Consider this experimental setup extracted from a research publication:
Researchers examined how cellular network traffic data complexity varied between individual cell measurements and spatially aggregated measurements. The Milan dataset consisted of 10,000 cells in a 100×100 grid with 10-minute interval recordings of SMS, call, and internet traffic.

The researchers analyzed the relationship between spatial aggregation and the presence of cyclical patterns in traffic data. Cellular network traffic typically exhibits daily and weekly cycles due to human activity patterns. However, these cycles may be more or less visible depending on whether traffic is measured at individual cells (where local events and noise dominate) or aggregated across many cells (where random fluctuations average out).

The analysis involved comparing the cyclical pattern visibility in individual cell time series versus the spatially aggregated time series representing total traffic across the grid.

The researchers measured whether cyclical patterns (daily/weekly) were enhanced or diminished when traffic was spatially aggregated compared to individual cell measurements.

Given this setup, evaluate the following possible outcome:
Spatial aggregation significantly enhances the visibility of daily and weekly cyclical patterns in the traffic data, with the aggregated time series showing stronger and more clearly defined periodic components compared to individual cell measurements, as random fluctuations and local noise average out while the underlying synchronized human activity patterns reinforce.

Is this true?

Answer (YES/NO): YES